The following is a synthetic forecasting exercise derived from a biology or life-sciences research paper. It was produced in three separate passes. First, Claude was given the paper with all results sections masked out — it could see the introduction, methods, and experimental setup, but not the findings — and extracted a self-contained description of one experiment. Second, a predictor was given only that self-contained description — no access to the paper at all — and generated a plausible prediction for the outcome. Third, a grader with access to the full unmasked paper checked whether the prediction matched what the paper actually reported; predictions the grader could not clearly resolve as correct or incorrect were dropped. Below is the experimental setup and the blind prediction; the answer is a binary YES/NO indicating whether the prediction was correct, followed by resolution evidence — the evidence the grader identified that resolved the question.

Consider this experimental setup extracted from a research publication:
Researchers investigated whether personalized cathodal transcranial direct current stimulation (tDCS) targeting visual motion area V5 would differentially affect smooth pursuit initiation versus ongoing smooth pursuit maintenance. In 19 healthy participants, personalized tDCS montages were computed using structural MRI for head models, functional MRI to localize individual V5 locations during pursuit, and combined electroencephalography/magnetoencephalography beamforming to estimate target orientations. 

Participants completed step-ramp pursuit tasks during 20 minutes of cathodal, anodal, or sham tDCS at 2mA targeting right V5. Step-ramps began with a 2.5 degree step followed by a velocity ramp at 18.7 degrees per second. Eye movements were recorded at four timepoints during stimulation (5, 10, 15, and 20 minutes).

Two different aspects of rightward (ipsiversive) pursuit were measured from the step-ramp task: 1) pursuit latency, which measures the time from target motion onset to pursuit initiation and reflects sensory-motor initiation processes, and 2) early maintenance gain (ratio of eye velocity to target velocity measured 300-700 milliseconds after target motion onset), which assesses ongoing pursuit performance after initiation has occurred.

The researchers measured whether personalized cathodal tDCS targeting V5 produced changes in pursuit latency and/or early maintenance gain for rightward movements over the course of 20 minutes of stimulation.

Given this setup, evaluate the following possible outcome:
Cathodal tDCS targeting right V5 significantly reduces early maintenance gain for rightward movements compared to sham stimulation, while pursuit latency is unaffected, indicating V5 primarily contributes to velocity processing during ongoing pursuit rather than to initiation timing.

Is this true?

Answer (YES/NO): NO